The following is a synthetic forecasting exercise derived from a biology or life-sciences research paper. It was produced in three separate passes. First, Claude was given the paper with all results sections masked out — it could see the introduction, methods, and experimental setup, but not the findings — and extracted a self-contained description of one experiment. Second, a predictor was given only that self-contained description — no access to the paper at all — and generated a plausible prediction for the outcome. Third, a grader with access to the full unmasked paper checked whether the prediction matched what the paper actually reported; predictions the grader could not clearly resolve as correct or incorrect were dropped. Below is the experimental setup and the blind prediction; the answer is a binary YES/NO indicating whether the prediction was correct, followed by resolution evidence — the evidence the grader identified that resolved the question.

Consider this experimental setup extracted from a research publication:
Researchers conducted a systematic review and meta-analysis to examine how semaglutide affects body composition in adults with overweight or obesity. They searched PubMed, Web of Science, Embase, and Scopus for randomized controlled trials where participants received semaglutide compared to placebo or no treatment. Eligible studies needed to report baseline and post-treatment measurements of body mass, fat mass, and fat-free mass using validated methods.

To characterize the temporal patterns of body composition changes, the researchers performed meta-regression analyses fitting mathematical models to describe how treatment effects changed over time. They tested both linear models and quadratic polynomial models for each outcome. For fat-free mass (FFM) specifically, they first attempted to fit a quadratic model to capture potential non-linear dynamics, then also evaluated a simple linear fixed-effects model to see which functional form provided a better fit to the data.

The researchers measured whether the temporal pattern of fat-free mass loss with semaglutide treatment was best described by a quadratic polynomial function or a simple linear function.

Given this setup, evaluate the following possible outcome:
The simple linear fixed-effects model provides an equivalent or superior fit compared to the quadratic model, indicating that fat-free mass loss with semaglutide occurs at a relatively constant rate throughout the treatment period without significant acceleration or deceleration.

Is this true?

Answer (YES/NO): YES